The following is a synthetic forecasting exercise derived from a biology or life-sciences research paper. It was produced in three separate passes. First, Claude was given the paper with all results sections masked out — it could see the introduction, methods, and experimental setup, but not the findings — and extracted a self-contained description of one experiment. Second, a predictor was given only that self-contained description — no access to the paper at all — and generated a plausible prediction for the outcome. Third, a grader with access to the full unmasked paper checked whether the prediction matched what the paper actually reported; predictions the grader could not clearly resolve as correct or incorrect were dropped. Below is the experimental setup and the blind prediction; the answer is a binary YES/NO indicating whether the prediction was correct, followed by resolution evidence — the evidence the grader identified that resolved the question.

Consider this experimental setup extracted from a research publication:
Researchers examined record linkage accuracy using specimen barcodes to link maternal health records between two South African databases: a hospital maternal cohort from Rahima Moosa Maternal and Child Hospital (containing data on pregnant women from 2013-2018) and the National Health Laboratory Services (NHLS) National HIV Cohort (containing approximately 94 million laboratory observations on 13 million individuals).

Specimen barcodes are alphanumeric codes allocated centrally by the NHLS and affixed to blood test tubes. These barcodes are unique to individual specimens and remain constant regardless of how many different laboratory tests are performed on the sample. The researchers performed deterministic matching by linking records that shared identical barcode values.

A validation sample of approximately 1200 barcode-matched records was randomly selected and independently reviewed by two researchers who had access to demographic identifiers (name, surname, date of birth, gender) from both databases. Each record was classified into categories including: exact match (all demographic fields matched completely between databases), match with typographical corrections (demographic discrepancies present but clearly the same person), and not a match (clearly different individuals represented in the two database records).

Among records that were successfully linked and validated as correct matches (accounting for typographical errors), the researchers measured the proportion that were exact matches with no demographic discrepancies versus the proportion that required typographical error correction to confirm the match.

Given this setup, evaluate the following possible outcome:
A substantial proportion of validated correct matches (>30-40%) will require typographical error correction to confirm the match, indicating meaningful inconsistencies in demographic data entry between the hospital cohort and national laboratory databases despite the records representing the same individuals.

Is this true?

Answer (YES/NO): NO